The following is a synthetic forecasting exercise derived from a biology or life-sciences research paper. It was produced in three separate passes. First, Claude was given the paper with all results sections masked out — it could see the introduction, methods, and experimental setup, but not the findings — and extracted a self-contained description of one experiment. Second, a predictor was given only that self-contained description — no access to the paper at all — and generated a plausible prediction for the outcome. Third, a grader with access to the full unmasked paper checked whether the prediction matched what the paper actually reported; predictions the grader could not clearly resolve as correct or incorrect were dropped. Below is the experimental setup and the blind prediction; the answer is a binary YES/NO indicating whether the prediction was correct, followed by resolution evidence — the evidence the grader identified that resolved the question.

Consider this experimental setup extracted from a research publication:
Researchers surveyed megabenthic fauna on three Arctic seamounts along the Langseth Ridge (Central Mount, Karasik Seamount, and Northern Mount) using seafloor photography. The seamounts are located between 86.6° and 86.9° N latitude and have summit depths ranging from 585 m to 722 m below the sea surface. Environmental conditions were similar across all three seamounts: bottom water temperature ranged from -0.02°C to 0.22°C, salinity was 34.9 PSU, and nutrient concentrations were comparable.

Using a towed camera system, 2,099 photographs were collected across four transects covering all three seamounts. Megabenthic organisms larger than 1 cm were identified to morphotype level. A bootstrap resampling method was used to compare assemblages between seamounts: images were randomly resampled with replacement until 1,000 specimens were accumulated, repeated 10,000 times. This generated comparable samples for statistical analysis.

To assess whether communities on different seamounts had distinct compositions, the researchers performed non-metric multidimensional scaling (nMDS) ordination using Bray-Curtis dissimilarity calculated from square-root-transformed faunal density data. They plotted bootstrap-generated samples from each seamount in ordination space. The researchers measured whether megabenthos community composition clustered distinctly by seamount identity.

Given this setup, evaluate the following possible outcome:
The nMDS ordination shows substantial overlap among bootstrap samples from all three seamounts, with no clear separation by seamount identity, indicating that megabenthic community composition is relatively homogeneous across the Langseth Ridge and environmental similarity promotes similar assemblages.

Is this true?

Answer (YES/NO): NO